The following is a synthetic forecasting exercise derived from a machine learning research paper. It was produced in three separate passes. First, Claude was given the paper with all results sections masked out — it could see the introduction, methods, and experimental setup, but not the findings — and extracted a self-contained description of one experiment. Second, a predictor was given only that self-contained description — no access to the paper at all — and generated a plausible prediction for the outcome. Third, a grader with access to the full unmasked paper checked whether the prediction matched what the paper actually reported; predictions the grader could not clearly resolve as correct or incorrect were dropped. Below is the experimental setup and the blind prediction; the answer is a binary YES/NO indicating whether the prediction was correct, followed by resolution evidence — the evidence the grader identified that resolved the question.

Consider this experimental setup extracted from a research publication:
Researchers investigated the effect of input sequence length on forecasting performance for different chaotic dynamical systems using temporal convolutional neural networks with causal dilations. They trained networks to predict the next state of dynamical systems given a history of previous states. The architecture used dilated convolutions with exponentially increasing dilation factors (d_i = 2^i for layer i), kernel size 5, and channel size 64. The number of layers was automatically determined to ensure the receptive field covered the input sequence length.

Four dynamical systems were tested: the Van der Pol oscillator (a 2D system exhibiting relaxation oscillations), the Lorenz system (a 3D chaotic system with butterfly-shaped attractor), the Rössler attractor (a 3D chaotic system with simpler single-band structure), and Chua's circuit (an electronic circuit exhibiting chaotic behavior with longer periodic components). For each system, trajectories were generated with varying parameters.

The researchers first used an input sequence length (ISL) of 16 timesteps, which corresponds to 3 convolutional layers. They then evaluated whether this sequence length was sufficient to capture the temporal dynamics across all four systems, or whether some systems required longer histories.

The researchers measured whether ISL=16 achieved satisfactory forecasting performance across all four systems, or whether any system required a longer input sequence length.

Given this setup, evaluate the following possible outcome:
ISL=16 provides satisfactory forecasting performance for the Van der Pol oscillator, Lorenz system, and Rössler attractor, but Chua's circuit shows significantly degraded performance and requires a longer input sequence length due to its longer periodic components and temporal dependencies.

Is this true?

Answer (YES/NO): YES